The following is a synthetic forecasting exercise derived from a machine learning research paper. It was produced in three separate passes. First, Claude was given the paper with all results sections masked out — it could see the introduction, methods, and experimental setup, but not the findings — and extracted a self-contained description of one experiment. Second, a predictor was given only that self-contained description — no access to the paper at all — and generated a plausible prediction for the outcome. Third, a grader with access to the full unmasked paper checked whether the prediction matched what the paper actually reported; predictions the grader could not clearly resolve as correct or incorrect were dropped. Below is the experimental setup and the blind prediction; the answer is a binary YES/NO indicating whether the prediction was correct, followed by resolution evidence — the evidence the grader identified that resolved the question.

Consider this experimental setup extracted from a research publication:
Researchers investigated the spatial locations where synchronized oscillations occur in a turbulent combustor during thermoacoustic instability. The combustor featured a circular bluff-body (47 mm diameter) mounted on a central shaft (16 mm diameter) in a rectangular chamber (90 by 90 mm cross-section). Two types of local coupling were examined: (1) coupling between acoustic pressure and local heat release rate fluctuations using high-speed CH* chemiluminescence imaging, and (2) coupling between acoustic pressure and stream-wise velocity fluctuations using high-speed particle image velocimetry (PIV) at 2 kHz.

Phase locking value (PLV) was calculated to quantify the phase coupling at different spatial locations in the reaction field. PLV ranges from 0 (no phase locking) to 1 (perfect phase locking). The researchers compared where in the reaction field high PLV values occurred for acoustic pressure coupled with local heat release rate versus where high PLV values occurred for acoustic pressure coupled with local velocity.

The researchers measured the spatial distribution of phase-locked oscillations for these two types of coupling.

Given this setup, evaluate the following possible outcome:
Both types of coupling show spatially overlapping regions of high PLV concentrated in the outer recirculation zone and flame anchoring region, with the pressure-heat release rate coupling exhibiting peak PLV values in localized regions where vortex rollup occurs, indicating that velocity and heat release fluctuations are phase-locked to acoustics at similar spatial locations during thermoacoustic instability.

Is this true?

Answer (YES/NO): NO